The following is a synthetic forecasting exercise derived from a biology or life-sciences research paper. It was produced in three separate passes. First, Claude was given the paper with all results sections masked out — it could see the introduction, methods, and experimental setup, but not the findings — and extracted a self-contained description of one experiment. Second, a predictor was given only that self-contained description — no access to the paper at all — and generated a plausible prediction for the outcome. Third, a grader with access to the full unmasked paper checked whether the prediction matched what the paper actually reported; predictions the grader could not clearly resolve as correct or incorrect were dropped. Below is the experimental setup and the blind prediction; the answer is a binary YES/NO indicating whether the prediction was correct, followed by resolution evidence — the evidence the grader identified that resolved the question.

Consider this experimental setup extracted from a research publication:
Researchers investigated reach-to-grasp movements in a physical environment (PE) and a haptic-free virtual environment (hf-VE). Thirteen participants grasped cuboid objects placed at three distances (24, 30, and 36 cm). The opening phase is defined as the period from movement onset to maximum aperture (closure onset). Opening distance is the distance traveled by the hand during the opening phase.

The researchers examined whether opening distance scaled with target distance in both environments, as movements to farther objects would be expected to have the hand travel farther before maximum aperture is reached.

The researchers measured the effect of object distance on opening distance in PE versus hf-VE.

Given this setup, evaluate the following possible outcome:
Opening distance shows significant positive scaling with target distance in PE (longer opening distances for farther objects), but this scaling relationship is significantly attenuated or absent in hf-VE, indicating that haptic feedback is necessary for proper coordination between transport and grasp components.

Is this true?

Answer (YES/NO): NO